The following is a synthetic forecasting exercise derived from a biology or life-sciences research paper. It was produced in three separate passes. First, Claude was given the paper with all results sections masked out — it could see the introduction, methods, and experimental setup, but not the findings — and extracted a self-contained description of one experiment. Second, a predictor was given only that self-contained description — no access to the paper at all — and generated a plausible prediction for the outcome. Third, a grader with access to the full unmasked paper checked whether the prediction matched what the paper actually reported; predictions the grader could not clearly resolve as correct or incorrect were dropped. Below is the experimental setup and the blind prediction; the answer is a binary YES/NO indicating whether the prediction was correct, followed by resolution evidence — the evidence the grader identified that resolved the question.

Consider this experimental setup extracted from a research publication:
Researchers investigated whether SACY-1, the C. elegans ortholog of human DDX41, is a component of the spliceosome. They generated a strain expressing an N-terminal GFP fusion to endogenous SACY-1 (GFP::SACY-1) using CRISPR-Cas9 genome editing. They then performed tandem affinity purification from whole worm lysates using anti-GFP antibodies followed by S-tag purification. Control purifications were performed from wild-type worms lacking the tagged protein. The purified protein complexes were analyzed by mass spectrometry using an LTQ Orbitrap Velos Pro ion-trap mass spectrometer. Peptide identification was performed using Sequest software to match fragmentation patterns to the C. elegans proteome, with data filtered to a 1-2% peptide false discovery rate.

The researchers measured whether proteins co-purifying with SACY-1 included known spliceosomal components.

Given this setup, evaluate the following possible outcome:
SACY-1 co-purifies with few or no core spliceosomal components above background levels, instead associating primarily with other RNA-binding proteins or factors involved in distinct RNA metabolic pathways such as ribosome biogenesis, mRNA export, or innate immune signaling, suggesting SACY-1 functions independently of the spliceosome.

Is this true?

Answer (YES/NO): NO